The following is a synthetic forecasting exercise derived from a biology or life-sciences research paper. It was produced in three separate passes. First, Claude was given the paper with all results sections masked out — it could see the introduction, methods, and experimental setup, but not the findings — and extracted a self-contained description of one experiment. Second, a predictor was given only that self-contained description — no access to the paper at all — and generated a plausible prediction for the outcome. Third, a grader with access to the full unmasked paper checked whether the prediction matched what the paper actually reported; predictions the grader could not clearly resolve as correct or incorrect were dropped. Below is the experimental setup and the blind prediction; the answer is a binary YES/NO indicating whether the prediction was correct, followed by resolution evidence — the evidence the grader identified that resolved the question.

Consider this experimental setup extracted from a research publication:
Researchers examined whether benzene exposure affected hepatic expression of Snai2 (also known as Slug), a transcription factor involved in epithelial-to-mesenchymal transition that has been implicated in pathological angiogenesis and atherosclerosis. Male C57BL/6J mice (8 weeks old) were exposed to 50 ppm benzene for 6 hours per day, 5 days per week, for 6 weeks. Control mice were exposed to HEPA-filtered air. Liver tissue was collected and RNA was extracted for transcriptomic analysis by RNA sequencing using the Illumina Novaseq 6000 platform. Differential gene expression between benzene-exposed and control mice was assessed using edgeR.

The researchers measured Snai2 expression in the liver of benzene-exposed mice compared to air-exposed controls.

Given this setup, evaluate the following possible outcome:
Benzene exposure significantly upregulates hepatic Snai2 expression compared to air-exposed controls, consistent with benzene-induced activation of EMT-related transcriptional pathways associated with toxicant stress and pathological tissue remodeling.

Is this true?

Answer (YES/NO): NO